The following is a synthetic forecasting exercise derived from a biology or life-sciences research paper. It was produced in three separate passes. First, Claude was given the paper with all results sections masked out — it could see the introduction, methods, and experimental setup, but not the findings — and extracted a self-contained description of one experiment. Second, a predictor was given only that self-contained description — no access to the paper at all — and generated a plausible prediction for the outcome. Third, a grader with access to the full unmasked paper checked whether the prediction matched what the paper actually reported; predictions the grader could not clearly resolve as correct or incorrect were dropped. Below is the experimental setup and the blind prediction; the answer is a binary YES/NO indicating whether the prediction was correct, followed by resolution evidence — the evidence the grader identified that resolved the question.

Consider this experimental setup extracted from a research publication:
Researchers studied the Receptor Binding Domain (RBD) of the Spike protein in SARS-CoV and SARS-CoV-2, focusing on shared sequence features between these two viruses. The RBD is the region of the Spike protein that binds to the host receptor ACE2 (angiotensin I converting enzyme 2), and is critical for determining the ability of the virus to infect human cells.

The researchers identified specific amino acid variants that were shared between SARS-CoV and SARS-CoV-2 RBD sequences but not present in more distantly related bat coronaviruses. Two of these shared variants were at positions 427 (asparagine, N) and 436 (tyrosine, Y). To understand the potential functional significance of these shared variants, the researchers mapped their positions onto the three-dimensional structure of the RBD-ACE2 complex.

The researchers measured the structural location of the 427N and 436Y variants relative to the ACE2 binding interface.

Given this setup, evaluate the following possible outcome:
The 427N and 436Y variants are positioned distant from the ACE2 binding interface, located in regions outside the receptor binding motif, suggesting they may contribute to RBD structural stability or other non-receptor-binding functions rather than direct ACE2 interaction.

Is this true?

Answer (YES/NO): NO